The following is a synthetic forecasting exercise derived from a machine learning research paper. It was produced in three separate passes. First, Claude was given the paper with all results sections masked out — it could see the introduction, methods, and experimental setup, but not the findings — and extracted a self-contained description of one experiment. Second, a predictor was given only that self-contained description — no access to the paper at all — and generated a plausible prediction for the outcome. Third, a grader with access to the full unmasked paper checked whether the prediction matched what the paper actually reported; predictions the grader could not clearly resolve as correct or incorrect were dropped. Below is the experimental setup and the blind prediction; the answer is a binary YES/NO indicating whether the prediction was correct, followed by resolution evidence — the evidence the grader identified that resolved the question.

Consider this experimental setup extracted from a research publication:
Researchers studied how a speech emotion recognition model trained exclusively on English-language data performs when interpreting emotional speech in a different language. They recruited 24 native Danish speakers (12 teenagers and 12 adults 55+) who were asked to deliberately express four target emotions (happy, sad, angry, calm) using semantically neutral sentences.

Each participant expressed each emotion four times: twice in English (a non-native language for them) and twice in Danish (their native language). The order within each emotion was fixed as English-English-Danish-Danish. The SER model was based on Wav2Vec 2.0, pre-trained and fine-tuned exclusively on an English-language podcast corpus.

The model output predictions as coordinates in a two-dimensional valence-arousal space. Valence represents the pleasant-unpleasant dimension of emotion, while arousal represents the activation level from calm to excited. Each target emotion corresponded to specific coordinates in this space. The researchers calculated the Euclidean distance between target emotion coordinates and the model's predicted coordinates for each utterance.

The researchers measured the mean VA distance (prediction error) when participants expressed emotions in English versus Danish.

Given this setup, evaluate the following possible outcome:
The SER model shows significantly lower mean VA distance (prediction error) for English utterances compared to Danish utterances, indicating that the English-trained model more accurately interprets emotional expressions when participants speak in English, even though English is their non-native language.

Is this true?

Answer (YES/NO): NO